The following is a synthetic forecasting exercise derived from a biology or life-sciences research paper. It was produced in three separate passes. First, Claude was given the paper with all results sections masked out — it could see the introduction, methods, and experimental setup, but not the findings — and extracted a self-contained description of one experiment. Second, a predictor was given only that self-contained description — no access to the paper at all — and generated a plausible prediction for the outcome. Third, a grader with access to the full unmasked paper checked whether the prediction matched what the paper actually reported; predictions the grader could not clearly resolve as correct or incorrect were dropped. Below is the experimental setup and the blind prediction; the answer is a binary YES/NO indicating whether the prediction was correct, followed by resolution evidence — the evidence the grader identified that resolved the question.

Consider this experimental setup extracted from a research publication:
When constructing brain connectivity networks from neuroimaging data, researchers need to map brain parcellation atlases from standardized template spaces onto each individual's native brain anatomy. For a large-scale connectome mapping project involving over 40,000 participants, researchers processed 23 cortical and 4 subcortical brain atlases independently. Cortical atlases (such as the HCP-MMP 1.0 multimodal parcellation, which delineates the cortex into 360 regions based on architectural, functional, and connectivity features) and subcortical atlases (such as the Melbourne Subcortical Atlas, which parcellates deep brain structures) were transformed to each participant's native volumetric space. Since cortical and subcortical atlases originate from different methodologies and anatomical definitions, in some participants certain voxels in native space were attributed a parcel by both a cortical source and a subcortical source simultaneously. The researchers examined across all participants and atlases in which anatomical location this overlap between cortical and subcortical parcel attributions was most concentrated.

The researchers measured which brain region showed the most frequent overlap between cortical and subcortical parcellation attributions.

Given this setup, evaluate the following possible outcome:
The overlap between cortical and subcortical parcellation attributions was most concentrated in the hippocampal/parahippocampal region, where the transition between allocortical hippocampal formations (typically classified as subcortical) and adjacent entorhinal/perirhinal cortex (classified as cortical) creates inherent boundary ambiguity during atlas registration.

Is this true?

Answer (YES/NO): YES